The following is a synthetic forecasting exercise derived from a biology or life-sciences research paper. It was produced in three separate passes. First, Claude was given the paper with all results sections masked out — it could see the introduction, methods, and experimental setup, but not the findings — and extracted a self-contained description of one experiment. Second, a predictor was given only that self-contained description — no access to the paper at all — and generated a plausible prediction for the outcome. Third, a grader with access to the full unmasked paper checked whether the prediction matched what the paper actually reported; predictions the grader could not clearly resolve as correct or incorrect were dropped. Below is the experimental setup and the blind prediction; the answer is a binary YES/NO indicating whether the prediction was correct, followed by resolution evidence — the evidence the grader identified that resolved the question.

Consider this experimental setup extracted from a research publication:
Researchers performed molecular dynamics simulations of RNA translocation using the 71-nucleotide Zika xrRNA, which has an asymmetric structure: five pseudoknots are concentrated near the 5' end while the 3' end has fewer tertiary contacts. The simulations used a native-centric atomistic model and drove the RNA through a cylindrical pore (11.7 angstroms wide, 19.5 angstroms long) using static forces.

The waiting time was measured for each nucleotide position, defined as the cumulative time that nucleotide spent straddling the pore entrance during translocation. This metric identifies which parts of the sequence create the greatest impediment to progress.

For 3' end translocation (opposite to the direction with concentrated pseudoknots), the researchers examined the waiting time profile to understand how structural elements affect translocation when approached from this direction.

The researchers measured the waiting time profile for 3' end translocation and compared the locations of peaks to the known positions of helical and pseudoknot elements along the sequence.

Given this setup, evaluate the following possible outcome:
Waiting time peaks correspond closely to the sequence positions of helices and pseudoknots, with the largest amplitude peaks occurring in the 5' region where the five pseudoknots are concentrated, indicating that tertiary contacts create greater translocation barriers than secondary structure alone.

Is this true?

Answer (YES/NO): NO